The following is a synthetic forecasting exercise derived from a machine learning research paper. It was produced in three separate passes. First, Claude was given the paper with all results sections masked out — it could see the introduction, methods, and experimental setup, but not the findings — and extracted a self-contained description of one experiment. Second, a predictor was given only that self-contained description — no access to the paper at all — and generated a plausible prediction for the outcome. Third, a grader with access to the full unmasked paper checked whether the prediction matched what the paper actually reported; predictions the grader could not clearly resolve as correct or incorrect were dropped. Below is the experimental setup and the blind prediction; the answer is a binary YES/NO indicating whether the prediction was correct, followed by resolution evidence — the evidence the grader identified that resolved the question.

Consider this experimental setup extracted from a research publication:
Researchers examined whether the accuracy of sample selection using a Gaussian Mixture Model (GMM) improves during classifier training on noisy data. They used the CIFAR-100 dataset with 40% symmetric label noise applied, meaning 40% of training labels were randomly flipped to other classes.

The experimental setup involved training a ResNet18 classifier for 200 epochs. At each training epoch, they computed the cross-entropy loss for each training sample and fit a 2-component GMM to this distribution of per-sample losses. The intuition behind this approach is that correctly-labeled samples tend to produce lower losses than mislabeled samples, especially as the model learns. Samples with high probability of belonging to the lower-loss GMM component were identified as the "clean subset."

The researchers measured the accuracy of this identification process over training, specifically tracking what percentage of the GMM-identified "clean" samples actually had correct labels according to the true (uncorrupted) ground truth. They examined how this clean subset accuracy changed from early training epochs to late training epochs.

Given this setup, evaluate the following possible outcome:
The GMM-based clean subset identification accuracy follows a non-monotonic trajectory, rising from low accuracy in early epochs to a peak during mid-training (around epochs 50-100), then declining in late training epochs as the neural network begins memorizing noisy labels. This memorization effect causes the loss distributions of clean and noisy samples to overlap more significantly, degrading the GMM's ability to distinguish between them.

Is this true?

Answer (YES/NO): NO